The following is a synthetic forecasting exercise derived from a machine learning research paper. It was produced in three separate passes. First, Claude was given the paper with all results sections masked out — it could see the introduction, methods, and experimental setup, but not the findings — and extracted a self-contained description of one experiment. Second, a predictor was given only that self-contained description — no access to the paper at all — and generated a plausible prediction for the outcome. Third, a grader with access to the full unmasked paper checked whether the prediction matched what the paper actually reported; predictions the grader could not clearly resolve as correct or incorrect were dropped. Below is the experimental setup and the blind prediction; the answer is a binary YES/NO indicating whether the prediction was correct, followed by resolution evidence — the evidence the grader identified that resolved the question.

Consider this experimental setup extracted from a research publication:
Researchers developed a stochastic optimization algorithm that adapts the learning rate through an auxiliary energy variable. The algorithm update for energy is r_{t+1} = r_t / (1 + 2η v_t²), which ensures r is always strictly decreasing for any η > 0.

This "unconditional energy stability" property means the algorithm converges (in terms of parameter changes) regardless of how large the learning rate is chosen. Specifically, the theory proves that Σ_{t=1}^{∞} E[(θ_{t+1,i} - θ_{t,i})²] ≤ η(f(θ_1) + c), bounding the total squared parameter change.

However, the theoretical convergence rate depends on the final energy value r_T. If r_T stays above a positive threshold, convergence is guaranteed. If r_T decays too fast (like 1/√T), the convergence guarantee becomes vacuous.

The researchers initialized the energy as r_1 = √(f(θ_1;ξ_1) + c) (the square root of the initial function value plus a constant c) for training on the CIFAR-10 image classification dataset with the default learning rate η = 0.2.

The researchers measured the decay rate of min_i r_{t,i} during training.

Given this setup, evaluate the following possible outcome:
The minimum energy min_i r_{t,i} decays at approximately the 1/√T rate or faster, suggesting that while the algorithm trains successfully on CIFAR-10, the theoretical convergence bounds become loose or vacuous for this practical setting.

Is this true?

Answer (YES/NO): NO